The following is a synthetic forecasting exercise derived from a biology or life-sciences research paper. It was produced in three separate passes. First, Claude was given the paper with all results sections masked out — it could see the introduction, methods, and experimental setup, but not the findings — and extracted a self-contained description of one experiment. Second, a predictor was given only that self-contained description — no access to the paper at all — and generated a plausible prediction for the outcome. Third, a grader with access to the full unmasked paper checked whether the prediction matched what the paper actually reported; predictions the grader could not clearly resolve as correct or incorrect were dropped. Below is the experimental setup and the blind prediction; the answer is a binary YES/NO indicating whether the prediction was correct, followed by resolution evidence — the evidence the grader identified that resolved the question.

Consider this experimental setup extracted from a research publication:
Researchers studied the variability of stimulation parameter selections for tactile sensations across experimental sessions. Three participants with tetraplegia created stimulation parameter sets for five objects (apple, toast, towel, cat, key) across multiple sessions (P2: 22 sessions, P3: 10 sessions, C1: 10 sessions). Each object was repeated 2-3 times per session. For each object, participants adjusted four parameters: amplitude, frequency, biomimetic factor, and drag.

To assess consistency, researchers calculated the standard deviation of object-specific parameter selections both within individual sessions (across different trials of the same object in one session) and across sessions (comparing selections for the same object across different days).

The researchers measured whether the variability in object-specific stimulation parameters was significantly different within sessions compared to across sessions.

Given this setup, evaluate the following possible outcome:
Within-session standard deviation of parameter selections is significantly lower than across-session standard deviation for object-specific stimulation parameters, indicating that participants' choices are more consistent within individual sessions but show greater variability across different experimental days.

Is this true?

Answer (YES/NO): YES